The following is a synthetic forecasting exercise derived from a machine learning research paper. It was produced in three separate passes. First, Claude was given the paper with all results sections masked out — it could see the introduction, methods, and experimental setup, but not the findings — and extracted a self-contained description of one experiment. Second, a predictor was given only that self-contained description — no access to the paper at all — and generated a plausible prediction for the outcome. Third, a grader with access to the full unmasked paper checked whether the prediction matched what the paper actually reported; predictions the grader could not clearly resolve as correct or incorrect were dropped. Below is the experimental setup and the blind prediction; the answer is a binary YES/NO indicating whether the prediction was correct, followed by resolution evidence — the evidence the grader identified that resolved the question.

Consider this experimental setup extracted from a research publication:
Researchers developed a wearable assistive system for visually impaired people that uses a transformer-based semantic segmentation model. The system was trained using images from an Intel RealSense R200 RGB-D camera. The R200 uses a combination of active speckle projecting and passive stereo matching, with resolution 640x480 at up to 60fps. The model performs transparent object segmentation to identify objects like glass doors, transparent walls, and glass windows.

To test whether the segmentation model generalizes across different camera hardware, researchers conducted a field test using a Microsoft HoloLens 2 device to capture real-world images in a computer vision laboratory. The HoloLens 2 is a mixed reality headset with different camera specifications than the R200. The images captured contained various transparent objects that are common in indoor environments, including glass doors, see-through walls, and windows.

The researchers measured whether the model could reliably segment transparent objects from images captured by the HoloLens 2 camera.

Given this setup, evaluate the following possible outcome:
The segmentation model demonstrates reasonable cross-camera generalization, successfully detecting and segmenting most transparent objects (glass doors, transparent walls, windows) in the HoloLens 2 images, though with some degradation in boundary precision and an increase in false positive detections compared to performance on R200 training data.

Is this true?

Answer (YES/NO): NO